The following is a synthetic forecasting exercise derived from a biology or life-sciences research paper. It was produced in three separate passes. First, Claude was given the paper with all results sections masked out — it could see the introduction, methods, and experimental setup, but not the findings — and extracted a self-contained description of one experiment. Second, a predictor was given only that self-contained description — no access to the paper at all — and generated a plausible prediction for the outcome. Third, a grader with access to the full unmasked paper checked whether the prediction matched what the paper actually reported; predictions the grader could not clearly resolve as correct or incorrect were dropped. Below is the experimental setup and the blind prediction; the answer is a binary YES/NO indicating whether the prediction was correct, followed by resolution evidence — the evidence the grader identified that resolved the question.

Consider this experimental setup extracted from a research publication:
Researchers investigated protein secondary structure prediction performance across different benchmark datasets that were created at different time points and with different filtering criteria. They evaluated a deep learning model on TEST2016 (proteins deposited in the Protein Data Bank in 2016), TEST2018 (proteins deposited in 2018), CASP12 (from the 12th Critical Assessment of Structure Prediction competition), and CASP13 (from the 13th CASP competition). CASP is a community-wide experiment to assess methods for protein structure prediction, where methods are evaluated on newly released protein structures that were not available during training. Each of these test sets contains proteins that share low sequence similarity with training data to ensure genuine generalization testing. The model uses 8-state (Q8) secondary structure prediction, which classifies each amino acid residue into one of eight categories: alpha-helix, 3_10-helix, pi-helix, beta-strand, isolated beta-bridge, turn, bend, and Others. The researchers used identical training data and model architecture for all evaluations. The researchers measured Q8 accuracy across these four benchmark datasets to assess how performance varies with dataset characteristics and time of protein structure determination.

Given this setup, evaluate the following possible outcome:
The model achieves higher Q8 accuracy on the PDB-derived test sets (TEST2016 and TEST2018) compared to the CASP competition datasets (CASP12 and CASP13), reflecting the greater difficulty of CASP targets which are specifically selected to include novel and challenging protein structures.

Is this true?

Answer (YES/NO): YES